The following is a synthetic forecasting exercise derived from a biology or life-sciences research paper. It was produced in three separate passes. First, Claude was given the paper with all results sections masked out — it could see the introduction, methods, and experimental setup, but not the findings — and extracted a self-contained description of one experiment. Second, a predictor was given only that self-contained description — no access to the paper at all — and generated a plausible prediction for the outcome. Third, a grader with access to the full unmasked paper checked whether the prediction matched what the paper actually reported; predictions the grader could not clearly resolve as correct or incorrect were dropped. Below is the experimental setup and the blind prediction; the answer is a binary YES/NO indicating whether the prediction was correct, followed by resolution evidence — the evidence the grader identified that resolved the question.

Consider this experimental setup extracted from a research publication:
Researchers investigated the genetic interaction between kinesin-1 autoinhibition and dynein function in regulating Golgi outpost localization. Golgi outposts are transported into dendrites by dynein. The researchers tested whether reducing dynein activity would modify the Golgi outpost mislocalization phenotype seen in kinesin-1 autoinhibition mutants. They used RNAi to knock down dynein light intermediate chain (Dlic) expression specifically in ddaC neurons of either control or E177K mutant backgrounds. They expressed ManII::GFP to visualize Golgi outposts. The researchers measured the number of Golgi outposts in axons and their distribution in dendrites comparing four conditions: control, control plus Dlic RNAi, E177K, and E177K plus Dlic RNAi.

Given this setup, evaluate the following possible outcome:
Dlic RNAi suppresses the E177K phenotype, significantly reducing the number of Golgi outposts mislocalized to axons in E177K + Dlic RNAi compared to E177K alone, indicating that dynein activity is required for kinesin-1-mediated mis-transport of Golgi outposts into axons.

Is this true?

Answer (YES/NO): NO